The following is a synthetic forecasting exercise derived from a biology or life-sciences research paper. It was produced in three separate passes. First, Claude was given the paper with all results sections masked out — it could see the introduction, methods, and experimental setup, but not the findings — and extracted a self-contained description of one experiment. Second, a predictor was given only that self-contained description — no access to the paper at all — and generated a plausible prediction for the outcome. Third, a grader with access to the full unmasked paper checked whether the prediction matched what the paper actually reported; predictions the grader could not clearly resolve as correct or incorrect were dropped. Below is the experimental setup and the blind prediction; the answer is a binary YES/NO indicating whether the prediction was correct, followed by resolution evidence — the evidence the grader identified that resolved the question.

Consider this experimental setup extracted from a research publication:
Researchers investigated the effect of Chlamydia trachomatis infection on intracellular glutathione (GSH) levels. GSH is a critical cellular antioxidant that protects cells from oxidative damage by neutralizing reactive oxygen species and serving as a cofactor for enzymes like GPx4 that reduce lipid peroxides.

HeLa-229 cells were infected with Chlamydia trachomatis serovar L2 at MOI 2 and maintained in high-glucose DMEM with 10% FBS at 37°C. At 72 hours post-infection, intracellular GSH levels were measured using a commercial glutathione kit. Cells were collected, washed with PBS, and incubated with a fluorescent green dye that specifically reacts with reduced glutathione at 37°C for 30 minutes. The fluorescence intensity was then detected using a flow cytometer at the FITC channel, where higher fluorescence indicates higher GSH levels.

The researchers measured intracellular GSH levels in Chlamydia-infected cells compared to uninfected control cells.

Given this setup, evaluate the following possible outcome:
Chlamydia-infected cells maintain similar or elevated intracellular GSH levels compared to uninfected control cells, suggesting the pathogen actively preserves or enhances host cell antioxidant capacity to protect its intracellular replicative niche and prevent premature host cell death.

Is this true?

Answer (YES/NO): NO